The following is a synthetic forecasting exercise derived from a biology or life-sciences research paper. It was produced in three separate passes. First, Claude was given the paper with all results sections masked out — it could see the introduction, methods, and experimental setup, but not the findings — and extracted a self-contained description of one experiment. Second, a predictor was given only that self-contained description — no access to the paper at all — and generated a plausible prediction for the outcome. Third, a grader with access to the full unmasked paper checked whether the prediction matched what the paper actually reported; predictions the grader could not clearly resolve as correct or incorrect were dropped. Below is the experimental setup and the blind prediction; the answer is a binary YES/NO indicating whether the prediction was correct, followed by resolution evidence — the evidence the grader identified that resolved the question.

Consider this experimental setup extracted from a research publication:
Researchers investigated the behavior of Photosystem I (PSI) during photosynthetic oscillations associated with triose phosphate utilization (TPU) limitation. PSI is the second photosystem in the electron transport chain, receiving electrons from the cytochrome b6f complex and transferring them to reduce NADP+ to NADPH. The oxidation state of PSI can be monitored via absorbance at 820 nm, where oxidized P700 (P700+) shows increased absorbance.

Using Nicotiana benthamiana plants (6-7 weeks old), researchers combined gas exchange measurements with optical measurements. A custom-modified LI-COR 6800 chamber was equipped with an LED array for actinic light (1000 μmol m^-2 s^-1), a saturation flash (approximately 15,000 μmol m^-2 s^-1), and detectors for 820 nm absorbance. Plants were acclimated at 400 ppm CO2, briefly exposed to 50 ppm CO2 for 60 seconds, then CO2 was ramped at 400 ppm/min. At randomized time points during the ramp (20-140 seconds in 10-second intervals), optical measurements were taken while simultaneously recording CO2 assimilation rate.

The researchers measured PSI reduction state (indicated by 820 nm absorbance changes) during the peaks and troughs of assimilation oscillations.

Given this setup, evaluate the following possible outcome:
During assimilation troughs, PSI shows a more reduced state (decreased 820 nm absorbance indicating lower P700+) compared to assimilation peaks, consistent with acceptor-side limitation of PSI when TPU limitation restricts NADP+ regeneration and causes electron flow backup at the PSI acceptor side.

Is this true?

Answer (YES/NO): YES